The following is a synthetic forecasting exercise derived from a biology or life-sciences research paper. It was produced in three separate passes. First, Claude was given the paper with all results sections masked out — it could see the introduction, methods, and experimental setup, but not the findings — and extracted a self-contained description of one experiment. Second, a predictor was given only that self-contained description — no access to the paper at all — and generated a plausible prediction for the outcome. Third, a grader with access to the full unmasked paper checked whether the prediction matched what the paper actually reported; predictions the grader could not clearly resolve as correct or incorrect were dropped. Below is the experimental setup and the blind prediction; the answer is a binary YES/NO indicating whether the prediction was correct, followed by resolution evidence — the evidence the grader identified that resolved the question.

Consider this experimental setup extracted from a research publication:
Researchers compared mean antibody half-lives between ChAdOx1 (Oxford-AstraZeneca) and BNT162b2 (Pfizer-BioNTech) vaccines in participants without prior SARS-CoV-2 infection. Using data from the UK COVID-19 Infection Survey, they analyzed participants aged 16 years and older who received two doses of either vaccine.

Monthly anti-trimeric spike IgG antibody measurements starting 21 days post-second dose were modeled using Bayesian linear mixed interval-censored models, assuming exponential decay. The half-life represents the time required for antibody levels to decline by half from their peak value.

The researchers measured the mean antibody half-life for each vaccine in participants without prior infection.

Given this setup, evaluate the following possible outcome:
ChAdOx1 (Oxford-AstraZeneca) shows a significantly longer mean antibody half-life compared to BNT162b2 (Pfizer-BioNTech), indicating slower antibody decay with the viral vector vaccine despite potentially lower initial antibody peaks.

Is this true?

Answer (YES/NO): NO